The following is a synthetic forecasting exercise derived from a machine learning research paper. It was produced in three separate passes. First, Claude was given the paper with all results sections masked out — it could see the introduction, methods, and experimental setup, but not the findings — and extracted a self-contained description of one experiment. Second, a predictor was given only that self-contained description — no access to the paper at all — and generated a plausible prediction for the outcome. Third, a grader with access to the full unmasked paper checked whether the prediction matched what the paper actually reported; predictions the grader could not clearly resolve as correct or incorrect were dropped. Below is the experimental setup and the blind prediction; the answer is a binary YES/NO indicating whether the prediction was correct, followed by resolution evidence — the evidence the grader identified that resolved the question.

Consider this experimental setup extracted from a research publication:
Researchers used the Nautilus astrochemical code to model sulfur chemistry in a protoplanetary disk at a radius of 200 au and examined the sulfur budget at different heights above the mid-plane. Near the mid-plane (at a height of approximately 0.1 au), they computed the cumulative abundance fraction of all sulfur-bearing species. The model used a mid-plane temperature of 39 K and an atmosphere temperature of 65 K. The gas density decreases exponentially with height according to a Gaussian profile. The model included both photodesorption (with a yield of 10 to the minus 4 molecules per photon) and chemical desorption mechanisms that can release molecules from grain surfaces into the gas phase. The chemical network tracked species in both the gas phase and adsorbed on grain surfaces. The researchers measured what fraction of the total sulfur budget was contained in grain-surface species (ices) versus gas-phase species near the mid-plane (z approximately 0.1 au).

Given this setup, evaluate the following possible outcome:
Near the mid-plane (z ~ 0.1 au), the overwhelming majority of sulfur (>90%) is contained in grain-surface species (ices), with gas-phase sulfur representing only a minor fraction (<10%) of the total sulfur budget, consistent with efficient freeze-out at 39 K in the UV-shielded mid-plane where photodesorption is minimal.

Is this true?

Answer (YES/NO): YES